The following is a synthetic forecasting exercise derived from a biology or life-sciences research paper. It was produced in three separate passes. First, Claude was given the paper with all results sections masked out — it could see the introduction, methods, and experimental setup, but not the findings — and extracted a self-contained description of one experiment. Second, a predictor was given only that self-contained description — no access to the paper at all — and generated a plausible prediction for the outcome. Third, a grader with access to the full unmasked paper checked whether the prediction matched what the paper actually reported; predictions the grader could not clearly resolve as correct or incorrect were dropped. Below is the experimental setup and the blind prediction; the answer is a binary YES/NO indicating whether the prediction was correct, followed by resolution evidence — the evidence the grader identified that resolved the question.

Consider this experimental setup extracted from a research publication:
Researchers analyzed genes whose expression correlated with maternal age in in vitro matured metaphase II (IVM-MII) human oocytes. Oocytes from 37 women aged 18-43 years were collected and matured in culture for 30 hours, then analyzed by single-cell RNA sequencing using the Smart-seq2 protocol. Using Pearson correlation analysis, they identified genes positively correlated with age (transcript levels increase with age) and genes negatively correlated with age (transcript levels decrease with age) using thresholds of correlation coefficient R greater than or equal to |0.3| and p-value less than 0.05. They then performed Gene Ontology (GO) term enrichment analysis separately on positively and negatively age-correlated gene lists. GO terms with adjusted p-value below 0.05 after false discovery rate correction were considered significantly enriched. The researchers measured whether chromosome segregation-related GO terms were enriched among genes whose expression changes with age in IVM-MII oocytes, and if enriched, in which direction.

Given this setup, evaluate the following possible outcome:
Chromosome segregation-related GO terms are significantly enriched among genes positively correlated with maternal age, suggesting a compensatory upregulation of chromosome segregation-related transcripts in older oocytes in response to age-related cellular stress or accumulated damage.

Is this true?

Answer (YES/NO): YES